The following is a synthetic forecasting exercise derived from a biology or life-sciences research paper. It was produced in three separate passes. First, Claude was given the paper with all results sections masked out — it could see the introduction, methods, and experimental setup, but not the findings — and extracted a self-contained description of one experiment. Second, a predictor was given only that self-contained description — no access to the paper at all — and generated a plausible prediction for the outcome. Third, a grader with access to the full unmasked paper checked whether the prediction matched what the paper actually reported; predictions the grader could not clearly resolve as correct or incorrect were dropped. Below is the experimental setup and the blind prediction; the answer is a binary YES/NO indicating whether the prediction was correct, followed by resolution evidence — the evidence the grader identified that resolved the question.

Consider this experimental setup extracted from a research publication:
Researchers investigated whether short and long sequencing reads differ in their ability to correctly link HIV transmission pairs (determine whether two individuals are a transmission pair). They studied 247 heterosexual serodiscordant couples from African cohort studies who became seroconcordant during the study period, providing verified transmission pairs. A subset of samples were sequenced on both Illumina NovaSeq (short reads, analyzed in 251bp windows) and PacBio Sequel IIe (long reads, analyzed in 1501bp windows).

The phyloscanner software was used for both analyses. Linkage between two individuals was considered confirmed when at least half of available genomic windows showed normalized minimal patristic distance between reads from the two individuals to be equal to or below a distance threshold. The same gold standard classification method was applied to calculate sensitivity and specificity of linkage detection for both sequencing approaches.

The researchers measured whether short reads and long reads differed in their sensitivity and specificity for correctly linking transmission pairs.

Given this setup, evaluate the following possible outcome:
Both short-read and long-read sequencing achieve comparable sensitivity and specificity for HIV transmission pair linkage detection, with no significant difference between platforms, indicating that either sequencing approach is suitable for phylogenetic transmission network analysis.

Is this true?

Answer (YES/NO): YES